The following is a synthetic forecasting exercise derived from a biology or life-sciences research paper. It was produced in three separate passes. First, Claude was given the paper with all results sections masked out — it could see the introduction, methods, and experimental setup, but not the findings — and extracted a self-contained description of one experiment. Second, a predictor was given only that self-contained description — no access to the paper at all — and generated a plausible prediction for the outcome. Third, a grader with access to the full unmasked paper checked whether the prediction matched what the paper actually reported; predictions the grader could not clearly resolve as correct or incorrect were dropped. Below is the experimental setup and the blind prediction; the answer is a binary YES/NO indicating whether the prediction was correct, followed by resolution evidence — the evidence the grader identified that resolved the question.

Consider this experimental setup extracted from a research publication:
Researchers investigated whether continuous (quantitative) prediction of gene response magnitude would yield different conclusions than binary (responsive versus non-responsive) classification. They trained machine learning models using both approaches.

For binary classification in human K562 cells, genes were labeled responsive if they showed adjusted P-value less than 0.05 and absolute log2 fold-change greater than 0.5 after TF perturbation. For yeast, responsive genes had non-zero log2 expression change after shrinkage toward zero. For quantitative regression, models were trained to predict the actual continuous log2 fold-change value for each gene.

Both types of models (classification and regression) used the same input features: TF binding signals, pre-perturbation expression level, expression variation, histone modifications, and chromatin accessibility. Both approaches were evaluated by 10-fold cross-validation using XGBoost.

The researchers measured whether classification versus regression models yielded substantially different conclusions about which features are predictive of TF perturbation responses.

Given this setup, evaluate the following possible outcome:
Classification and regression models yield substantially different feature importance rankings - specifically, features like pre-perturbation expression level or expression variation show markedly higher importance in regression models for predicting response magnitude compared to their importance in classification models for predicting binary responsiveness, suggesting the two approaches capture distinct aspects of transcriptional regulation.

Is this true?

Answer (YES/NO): NO